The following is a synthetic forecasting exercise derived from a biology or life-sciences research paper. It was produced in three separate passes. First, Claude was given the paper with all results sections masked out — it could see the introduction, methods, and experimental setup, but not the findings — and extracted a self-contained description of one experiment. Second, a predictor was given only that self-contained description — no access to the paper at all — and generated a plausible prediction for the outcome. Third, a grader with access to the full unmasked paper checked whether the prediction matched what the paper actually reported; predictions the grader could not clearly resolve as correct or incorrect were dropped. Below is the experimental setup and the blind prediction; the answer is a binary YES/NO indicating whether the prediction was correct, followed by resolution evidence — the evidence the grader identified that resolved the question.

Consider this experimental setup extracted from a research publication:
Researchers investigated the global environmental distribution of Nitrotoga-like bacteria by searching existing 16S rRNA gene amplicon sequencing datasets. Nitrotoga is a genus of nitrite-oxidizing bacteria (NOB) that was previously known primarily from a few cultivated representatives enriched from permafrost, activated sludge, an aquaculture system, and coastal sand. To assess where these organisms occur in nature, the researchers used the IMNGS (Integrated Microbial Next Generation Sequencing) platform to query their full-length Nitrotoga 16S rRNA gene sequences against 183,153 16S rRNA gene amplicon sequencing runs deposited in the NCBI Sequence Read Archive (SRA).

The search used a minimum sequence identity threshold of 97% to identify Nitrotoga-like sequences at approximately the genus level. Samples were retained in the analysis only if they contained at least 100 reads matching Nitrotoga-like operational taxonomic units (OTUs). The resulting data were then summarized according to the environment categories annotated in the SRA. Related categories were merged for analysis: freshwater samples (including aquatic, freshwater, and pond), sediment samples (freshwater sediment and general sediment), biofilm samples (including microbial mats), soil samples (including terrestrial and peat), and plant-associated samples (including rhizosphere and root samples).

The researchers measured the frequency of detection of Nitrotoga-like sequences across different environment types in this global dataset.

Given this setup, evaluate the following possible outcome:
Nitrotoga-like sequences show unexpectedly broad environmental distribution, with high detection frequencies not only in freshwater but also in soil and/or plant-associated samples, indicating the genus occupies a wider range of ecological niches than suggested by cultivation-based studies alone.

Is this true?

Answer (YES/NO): NO